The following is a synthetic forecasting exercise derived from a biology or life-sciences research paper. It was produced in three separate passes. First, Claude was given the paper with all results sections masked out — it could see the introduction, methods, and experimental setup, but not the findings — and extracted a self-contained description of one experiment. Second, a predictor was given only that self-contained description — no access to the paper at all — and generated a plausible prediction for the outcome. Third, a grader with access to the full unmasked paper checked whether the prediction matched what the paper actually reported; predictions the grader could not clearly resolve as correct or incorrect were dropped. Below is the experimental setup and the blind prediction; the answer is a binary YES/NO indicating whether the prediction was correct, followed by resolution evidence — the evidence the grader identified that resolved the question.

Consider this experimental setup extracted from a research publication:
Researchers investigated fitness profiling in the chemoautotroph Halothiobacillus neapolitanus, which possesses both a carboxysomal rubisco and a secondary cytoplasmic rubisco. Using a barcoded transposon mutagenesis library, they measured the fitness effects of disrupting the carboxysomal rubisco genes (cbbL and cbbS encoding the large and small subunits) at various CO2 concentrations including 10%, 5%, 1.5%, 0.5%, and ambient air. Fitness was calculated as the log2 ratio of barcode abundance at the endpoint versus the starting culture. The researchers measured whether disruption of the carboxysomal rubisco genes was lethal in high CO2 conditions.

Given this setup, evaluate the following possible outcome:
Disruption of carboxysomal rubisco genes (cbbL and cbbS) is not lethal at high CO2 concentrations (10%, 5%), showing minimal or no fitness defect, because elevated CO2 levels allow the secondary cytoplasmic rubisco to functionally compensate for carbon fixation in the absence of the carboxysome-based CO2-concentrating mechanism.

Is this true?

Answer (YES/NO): YES